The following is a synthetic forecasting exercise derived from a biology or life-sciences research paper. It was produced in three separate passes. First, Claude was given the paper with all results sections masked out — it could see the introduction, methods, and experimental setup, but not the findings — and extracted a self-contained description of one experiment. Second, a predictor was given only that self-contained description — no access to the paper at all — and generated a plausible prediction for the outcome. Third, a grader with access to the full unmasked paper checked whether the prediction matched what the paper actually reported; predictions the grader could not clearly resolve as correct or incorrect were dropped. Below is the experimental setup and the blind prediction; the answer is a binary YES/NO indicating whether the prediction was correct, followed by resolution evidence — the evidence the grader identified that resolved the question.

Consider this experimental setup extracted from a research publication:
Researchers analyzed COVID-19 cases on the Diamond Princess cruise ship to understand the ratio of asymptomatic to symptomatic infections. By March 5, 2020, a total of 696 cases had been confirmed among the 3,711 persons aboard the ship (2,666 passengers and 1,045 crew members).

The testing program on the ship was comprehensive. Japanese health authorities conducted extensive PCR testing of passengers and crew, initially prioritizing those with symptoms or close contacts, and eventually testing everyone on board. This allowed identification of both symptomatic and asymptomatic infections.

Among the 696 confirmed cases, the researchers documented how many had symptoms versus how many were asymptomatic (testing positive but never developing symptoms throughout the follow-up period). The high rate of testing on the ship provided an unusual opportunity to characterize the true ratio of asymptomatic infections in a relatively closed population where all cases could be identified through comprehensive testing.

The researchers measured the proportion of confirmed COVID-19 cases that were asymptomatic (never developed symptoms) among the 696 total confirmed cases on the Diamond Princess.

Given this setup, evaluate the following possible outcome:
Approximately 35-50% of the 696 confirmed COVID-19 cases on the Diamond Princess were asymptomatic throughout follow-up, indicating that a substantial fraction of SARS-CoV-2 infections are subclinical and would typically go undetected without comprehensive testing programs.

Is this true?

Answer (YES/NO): NO